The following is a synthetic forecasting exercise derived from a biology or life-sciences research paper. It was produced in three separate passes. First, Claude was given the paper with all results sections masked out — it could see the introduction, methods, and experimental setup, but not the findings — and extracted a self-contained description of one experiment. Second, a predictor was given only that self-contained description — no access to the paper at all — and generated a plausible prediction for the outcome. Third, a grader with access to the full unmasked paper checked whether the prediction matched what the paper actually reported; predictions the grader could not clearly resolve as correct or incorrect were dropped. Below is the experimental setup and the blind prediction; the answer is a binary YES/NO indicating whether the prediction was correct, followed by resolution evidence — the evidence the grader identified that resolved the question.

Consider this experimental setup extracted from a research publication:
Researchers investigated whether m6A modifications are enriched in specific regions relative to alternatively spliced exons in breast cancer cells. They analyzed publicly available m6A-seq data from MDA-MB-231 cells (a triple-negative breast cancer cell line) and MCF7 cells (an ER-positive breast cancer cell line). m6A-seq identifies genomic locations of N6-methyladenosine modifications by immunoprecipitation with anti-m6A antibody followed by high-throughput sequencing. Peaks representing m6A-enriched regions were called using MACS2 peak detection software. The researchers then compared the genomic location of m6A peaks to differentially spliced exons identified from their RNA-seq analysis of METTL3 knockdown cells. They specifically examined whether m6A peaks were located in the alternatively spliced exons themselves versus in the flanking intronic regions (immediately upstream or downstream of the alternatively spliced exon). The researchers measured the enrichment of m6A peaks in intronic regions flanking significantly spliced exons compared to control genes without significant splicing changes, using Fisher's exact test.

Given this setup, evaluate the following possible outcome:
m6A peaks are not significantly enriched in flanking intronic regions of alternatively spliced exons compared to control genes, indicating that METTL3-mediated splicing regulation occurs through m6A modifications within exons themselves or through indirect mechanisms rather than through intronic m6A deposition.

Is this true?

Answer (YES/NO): NO